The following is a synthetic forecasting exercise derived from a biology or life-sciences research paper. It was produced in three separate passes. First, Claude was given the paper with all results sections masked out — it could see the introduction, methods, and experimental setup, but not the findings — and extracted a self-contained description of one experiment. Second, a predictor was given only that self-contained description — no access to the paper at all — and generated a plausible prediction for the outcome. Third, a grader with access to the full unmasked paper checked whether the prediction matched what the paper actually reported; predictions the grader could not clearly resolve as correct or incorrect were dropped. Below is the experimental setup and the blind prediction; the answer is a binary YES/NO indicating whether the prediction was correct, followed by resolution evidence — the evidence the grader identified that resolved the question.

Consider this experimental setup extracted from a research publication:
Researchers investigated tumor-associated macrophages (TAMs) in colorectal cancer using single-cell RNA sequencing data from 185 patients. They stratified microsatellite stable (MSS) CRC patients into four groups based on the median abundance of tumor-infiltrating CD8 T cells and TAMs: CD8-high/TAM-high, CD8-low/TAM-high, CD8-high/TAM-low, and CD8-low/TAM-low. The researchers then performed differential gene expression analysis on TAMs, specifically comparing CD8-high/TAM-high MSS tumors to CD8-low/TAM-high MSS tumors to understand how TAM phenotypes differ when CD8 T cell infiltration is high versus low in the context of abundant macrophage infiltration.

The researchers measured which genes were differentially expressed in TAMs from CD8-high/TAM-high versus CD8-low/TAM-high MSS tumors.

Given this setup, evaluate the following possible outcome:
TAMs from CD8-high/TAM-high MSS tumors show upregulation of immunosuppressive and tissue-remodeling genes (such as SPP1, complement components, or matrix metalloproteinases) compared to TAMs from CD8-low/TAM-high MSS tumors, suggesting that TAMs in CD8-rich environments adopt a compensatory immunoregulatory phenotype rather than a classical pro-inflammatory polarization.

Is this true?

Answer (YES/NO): NO